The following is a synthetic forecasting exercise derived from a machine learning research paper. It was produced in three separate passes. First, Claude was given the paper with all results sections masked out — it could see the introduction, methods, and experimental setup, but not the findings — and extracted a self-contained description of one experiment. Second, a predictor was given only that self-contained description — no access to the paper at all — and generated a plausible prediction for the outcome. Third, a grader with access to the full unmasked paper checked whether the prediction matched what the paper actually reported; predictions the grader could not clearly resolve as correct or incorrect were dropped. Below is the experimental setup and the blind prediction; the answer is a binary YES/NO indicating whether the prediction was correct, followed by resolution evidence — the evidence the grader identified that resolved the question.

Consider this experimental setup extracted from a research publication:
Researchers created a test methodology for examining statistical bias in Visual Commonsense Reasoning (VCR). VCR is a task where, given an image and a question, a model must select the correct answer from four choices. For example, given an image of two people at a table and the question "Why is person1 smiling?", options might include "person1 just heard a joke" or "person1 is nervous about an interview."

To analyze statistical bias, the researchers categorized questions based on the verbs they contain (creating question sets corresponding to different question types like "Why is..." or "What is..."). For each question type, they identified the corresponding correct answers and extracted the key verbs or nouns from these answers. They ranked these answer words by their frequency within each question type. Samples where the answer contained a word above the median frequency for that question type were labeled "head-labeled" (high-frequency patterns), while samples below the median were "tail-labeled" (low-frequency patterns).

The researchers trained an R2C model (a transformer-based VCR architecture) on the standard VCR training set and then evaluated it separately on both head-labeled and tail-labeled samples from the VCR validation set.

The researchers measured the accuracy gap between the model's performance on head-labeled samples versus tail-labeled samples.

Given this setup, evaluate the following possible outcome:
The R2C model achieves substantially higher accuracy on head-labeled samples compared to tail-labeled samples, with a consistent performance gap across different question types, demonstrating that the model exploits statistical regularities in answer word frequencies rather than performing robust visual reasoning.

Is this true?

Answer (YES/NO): NO